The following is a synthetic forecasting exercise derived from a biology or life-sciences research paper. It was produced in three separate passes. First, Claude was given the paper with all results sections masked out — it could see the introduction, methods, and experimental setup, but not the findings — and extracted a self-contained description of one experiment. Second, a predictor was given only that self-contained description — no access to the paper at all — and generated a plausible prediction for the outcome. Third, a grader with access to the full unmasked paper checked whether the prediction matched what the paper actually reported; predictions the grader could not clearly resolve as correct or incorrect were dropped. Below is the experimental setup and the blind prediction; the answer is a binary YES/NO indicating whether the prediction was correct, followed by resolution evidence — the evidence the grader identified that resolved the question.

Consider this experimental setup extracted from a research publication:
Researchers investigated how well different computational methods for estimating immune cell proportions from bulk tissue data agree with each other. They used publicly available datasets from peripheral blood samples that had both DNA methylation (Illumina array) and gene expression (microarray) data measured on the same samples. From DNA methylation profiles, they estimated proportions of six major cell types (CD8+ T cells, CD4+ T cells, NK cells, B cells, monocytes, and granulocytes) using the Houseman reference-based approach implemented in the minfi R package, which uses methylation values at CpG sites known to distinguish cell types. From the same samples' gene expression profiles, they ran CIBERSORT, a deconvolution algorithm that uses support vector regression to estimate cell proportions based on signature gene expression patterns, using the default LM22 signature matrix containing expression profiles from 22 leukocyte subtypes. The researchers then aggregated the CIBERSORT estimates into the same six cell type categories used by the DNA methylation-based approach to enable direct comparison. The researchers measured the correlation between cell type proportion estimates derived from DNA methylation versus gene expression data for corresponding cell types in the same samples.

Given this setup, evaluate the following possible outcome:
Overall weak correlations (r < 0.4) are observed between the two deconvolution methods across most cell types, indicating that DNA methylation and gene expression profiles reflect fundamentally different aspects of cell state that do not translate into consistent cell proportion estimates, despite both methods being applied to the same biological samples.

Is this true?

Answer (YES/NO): NO